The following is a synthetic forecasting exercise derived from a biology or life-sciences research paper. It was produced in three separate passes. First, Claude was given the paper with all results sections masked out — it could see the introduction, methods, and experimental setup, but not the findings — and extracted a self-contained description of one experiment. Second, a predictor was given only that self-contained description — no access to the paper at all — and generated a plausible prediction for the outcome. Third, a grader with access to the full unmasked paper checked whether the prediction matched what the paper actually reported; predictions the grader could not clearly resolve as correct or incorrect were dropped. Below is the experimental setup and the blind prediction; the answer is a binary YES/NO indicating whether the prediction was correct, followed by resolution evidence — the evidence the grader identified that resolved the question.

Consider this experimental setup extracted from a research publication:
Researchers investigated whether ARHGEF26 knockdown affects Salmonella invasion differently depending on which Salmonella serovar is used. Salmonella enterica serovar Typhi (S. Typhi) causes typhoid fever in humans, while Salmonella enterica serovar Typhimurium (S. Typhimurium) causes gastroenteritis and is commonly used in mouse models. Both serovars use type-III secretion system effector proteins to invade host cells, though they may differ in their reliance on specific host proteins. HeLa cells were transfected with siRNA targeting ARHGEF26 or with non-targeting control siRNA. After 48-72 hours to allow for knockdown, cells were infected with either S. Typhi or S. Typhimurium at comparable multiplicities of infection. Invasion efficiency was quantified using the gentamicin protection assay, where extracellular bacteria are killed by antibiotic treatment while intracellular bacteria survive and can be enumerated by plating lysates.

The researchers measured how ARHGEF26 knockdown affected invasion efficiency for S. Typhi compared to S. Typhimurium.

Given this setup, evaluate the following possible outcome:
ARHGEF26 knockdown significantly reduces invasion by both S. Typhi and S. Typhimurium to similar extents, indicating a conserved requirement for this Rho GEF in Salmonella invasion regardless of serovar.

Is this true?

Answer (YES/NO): NO